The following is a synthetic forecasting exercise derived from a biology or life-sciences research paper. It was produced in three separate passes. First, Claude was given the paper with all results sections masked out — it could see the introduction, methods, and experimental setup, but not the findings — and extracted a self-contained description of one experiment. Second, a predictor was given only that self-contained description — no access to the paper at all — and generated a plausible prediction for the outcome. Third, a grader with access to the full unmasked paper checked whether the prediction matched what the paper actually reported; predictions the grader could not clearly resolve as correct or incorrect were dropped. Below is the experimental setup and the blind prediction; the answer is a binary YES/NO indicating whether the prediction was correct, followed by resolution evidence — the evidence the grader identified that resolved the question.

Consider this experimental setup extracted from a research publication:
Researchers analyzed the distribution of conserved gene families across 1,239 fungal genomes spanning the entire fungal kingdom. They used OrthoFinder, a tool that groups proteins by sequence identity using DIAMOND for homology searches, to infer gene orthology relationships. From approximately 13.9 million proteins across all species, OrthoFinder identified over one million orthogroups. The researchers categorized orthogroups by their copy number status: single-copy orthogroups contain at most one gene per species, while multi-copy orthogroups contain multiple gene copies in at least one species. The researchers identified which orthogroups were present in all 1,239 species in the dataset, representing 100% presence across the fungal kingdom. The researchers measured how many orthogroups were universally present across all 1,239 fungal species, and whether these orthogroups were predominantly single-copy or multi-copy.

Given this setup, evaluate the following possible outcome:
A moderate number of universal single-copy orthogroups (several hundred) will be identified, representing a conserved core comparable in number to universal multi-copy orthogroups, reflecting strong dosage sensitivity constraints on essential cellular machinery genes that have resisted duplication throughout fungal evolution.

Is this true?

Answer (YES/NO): NO